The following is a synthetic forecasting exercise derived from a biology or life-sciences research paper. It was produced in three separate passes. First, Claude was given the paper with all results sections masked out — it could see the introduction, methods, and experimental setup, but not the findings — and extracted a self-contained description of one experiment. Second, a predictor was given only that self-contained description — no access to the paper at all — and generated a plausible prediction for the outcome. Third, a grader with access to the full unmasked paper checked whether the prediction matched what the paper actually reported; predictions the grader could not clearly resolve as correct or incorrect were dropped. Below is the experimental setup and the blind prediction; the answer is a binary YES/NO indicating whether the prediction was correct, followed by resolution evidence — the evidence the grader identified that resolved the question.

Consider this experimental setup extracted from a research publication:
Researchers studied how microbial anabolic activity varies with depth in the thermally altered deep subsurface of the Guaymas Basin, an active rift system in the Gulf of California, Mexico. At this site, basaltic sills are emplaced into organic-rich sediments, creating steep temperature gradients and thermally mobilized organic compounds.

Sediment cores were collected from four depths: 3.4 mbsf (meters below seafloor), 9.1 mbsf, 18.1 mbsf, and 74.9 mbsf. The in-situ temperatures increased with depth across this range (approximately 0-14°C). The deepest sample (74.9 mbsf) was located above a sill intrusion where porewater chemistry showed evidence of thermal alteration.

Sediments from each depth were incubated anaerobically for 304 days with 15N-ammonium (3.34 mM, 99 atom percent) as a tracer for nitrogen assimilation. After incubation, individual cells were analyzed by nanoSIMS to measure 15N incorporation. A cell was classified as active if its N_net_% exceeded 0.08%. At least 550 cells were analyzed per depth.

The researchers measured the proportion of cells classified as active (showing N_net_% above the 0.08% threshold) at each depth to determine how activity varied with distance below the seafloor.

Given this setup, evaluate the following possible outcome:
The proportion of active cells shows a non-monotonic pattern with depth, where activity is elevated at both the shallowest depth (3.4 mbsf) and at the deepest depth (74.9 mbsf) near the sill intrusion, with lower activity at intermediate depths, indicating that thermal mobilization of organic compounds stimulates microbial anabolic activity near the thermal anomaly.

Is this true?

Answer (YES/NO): NO